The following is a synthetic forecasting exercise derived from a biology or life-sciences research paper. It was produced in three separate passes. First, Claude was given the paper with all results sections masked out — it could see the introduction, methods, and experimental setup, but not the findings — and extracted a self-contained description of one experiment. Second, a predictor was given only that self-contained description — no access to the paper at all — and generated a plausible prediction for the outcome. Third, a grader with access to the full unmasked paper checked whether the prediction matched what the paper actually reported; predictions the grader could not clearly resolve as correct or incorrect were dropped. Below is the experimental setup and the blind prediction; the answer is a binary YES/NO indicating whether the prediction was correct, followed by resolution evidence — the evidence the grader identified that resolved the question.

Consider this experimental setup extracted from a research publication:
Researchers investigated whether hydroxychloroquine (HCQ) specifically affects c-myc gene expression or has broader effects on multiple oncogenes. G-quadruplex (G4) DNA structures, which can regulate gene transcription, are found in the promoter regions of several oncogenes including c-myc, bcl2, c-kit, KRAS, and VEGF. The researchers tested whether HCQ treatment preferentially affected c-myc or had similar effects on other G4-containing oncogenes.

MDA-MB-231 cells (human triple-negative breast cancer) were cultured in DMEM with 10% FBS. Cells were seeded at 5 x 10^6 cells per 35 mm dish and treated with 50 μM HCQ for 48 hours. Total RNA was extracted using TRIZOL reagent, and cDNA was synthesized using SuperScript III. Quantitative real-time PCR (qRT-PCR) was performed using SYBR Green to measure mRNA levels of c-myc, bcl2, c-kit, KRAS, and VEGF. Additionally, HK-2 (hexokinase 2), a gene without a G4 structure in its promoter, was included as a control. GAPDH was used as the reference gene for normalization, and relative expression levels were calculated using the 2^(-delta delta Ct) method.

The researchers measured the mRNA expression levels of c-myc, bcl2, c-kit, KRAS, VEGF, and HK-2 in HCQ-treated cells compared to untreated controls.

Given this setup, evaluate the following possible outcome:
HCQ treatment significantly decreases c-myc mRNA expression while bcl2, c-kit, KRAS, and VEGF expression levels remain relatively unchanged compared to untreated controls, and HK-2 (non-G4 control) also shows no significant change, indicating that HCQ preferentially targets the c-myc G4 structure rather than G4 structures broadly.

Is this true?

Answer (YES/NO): NO